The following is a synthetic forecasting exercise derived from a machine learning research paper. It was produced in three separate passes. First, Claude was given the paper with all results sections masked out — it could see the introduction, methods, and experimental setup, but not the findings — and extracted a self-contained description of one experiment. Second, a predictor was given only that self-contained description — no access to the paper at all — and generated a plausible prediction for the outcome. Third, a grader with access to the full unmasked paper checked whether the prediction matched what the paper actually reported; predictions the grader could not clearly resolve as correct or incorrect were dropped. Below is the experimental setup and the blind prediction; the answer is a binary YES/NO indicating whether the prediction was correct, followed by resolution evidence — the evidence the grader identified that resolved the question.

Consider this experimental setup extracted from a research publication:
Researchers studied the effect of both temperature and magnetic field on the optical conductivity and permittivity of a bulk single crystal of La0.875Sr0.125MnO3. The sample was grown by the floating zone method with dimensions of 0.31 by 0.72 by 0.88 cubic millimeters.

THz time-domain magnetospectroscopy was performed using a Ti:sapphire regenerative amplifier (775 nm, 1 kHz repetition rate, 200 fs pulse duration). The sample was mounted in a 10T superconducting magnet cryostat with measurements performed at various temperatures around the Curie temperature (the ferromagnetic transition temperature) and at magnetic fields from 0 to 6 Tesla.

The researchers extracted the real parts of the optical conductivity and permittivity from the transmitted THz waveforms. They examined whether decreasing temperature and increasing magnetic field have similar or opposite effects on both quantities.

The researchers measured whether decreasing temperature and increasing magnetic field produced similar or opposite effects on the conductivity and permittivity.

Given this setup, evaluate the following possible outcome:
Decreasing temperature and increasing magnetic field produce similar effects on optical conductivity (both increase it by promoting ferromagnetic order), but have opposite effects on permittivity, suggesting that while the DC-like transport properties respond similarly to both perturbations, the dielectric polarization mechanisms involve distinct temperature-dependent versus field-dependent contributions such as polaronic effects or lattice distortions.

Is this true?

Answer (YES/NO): NO